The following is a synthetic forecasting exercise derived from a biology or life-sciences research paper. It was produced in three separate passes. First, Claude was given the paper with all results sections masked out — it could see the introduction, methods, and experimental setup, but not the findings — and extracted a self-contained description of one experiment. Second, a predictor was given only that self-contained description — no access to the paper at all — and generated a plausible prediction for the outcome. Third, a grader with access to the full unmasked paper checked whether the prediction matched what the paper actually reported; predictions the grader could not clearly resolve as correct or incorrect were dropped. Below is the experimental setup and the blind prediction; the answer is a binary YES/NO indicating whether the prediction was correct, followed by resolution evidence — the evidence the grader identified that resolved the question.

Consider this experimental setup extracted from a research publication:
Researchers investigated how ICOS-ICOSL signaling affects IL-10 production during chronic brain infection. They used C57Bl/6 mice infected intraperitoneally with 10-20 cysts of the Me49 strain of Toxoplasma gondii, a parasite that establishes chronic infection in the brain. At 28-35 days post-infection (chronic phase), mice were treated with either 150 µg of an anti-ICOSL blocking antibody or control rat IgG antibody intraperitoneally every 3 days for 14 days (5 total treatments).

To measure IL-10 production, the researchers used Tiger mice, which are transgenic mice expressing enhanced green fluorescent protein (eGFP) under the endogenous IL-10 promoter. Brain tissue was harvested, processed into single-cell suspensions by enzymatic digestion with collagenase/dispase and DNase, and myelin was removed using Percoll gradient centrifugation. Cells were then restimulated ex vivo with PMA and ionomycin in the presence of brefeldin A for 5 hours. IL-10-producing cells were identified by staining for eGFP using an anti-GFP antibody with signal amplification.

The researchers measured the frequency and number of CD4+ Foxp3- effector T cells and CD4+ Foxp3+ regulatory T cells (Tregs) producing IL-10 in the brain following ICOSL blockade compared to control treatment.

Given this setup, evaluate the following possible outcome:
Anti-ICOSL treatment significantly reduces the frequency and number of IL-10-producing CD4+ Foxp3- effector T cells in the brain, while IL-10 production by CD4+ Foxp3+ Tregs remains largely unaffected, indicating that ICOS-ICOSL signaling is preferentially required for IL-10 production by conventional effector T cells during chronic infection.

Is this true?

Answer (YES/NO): NO